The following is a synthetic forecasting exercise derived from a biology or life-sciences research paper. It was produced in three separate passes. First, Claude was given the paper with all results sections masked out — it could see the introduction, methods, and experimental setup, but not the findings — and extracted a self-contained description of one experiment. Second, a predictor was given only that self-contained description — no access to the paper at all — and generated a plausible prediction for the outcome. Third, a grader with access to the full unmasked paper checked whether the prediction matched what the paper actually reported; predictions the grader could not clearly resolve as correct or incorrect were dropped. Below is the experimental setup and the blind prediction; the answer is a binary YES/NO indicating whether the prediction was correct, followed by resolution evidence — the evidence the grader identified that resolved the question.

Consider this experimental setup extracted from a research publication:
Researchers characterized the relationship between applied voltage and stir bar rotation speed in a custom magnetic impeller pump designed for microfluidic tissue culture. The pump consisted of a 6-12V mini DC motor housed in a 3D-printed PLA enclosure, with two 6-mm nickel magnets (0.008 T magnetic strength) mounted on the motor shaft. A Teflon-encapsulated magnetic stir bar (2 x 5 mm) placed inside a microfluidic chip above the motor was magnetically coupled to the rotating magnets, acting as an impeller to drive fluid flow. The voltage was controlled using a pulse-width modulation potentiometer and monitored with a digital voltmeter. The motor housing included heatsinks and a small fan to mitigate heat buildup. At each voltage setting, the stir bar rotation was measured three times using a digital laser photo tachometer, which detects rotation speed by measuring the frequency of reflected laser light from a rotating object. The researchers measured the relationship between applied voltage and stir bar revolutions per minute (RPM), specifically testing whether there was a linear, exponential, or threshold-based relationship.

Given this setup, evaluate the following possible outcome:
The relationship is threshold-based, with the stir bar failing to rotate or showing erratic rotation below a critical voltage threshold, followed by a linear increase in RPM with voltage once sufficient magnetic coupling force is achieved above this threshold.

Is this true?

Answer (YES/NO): NO